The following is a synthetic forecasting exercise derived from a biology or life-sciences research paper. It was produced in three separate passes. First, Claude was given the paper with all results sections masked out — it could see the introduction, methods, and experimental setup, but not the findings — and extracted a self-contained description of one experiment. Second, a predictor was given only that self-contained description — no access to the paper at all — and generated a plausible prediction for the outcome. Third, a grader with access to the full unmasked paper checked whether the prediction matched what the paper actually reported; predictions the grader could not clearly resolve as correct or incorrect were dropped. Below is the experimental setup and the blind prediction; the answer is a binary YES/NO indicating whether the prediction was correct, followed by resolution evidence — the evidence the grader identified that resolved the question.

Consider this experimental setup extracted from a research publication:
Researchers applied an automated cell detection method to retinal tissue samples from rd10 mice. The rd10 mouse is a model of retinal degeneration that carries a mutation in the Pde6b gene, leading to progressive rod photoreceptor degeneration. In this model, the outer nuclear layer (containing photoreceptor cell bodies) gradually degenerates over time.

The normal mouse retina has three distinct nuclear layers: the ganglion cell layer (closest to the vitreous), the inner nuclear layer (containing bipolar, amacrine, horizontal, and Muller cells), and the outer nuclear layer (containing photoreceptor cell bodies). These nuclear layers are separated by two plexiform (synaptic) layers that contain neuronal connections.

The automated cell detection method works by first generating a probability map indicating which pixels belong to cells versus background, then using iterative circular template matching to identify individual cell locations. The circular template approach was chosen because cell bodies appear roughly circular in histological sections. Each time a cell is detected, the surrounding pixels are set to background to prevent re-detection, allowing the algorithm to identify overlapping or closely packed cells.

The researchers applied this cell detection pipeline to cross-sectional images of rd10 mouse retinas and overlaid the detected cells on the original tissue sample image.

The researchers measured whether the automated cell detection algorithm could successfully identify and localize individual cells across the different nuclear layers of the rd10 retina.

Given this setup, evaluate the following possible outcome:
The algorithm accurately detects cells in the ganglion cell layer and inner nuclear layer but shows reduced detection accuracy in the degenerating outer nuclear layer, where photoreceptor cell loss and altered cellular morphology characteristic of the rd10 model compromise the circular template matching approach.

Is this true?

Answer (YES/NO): NO